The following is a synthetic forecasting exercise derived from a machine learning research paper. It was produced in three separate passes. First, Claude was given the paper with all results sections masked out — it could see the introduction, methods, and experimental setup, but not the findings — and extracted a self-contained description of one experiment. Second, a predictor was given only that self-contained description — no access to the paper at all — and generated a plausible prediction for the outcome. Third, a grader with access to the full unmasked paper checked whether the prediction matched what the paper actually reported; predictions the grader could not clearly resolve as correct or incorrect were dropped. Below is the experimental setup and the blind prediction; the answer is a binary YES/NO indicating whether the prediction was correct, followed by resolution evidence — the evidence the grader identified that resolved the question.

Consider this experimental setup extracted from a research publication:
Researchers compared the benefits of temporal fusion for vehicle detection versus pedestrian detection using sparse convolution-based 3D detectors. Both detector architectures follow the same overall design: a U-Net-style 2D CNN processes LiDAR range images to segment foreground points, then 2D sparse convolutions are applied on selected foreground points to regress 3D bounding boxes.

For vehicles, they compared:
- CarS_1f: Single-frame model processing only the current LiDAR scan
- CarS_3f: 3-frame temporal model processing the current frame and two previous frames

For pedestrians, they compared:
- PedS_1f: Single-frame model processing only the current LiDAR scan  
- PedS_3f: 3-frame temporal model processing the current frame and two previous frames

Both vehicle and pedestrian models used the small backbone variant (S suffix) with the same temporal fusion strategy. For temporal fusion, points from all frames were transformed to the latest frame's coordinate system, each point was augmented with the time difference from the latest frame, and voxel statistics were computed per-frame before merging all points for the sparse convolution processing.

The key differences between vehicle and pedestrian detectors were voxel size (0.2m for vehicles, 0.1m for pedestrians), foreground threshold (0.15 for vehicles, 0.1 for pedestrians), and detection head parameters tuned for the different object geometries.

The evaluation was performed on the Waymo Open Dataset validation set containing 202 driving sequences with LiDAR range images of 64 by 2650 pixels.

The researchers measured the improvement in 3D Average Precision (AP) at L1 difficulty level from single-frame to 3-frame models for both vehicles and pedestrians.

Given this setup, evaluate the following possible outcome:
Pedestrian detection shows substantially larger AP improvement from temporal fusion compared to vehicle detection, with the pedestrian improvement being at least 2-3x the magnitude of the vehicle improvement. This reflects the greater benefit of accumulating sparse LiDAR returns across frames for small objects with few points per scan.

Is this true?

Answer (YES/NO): NO